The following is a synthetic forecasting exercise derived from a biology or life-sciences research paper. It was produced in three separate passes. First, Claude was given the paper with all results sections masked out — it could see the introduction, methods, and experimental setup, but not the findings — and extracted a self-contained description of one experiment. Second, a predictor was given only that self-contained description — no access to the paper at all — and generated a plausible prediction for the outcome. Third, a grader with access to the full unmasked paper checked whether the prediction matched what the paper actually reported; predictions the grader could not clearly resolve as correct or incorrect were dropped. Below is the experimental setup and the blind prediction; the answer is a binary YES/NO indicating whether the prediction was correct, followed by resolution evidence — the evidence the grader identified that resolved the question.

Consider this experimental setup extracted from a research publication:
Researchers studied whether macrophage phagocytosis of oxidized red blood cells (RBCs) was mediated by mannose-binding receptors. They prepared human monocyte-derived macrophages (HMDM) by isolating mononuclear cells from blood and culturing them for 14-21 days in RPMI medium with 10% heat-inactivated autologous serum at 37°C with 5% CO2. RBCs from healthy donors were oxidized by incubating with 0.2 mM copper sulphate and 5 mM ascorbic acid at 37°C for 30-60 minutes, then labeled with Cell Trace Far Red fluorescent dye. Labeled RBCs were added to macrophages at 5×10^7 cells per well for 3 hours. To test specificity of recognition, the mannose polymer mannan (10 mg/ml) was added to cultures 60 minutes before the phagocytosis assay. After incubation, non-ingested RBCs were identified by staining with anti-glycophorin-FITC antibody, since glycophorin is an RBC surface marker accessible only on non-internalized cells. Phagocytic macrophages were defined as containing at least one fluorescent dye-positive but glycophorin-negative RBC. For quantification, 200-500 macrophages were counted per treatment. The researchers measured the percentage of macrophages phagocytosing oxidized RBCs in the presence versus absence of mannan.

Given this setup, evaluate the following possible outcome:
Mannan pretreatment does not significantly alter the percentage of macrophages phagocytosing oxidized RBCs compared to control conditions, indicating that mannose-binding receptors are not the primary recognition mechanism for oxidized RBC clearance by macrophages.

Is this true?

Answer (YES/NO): NO